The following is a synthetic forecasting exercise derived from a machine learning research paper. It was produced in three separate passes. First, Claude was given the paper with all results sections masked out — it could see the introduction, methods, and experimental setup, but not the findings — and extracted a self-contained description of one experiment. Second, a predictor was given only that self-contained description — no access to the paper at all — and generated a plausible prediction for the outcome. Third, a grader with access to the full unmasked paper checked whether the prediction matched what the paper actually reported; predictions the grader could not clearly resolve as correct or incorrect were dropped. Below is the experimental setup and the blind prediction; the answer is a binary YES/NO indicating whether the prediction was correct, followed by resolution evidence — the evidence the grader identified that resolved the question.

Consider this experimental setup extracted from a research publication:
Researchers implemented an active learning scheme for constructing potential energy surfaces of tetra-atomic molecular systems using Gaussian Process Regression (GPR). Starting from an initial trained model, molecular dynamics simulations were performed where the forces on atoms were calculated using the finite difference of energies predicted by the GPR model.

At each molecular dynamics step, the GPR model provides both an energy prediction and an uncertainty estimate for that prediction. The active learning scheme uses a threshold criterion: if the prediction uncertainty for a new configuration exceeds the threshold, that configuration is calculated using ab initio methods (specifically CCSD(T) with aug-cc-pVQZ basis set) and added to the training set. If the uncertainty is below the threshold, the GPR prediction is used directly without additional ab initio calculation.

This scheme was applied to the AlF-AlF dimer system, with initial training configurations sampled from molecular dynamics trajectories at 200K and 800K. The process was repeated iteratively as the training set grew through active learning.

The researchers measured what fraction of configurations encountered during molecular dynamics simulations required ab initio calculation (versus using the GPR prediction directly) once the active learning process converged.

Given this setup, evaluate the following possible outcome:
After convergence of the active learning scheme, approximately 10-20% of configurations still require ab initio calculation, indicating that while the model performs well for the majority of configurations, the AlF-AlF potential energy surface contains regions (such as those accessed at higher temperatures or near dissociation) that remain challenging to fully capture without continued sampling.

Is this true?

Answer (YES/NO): NO